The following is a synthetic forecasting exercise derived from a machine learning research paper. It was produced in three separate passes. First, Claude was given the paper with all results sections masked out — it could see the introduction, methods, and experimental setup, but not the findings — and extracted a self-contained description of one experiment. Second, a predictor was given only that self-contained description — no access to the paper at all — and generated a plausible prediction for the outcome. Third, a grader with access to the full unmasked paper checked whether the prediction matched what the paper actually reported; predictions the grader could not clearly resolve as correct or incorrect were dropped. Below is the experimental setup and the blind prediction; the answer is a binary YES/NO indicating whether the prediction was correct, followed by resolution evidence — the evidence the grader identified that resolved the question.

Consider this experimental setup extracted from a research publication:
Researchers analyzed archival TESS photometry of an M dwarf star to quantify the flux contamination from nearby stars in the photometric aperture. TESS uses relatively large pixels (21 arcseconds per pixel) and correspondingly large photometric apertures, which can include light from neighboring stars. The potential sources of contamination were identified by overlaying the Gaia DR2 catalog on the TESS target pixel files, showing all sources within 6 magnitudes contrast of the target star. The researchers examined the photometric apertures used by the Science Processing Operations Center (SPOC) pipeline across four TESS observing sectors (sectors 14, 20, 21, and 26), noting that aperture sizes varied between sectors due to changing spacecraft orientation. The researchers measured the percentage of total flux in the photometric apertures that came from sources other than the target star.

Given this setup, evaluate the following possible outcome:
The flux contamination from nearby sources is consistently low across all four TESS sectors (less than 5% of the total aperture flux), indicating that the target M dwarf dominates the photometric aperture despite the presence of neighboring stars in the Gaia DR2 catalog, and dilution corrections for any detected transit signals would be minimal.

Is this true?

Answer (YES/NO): NO